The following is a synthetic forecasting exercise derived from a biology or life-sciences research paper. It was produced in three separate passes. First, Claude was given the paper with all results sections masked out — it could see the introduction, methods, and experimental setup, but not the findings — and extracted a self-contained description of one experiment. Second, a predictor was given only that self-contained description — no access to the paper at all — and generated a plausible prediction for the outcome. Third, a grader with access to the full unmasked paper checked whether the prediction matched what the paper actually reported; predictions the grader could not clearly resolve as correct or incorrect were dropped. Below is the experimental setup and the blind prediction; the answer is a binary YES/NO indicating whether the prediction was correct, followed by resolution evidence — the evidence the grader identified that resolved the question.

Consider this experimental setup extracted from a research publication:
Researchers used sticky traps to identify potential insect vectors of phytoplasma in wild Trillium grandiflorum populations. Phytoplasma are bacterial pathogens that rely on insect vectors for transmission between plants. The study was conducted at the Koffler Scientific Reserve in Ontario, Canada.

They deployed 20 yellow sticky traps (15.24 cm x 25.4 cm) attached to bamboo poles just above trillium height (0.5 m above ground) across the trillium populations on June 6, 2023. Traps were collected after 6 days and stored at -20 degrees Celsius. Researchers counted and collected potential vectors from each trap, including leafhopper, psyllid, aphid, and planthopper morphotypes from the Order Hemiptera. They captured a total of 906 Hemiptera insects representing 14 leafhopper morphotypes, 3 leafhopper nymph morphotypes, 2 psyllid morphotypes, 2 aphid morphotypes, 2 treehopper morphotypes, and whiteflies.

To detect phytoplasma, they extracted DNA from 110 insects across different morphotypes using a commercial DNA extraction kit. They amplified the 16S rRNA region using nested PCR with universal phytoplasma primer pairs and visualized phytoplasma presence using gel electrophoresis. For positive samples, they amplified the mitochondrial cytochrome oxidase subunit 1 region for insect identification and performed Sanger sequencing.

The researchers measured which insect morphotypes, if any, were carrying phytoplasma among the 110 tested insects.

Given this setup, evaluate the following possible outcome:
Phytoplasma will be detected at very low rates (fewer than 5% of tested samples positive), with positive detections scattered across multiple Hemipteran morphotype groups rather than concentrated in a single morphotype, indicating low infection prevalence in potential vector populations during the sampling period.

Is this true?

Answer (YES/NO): NO